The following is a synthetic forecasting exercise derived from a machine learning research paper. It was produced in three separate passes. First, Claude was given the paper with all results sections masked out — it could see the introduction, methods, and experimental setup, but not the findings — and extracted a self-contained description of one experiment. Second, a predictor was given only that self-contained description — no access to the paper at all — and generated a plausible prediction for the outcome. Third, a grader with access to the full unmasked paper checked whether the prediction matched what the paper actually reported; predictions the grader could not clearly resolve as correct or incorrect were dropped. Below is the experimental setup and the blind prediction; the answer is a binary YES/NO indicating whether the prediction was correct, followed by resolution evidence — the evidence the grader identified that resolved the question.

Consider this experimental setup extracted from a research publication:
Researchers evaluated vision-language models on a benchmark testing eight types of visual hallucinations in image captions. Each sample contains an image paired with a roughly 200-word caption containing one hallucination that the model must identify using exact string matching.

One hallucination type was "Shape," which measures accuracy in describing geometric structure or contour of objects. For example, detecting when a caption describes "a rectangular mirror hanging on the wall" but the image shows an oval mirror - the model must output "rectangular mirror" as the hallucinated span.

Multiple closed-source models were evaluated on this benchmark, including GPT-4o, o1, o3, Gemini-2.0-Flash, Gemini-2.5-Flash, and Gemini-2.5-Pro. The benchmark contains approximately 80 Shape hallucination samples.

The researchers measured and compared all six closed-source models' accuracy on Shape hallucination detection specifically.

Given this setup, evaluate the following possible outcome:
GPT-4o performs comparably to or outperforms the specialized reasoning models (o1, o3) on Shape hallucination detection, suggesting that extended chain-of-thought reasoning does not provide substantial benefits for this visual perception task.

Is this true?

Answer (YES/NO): NO